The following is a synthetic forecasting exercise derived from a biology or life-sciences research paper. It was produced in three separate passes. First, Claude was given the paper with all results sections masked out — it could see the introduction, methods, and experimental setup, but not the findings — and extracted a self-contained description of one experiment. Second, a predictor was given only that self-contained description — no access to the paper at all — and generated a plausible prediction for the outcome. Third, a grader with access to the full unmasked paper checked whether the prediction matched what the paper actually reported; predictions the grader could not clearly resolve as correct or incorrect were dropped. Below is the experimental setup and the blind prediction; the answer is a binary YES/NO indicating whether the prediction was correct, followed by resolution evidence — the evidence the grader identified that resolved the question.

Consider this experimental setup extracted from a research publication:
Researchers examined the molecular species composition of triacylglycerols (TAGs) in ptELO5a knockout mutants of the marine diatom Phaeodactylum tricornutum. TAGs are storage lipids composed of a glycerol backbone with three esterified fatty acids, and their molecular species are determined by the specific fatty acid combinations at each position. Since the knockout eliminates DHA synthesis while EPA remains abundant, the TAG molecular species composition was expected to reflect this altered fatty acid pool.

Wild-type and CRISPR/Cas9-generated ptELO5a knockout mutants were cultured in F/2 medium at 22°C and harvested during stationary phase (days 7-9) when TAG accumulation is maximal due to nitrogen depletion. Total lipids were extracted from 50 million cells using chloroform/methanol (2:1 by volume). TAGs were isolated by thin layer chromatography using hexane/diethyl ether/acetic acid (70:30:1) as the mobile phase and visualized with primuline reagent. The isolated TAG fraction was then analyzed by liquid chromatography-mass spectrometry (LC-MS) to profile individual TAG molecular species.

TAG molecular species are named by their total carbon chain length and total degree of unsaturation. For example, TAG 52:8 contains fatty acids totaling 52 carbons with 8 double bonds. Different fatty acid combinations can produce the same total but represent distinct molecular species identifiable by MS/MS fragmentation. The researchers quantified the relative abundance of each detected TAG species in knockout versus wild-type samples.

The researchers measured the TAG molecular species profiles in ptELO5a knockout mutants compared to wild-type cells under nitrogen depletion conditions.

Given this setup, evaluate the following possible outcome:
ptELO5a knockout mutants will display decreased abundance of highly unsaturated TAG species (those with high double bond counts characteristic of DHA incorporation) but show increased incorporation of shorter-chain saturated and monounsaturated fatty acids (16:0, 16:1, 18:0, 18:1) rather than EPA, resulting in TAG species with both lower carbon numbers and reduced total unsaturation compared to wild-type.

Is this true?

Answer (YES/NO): NO